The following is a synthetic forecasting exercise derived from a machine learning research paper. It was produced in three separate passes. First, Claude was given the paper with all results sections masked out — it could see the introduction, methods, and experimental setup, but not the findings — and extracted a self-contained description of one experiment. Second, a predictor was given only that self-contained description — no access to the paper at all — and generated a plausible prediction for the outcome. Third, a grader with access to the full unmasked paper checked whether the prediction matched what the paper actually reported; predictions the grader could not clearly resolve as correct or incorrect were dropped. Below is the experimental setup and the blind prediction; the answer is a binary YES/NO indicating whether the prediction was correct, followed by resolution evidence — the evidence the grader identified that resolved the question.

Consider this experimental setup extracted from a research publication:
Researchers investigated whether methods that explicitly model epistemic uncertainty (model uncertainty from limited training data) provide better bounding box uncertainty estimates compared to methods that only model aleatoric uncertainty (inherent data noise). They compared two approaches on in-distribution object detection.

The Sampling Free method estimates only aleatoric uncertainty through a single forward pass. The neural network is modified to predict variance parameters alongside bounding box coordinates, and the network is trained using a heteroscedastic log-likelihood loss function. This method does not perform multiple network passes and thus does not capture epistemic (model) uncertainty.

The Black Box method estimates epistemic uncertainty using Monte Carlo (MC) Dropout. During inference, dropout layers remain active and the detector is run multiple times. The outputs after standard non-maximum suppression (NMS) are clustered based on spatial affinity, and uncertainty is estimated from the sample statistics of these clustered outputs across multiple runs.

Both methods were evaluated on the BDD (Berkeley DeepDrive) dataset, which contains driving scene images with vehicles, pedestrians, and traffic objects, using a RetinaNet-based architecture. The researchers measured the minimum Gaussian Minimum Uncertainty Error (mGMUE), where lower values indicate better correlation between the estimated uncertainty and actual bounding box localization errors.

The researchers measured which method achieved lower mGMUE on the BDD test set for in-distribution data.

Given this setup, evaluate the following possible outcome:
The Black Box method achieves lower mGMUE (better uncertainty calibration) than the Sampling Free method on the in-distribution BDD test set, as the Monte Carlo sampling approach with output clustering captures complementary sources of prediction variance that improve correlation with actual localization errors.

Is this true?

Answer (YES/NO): NO